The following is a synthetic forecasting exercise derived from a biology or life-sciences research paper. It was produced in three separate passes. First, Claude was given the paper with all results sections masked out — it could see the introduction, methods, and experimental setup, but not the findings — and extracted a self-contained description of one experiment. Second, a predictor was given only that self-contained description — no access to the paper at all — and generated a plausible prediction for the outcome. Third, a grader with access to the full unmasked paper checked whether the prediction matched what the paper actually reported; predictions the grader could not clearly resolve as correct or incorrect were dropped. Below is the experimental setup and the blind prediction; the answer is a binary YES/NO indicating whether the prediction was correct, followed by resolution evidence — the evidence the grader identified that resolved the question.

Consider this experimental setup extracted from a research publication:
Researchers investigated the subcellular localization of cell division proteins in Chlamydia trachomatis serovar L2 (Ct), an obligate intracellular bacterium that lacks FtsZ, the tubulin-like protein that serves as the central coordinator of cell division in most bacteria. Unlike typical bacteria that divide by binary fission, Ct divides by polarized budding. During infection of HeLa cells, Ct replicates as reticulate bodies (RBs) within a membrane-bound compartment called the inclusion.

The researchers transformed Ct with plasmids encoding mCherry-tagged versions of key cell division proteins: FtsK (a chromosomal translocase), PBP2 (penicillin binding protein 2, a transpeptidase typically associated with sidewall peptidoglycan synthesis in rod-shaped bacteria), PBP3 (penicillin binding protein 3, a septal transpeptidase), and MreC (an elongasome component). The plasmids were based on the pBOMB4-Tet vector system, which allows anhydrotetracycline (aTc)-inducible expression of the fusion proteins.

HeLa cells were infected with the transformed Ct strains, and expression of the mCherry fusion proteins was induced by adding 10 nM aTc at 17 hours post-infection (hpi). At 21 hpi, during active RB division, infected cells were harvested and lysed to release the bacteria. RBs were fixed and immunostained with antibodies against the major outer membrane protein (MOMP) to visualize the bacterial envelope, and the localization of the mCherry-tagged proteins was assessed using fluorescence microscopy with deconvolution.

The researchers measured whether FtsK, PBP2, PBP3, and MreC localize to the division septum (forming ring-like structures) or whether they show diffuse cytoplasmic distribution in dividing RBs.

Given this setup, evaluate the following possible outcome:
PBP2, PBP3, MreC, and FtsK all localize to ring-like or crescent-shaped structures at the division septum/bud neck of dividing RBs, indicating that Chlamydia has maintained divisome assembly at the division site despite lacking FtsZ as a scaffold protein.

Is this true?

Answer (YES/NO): NO